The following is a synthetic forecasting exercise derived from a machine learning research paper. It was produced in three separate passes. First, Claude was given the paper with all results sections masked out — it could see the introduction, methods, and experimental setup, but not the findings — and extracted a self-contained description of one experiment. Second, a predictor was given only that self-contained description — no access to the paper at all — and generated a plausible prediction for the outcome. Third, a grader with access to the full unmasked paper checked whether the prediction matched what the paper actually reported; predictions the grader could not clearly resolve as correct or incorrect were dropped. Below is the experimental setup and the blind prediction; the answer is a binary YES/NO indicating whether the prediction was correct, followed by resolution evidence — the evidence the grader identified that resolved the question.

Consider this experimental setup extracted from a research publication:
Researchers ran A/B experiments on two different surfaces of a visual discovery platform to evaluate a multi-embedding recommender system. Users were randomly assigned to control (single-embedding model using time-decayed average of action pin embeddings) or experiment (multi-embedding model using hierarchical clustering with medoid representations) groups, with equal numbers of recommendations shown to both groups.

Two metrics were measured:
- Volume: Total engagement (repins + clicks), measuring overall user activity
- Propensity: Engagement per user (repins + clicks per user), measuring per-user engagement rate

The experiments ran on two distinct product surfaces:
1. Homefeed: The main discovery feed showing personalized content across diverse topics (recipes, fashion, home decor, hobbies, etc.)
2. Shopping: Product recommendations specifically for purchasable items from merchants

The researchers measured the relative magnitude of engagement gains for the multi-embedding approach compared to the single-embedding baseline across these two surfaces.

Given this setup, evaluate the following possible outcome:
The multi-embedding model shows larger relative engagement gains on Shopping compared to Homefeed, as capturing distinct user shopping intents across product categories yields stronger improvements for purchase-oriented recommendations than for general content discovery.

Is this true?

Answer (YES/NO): YES